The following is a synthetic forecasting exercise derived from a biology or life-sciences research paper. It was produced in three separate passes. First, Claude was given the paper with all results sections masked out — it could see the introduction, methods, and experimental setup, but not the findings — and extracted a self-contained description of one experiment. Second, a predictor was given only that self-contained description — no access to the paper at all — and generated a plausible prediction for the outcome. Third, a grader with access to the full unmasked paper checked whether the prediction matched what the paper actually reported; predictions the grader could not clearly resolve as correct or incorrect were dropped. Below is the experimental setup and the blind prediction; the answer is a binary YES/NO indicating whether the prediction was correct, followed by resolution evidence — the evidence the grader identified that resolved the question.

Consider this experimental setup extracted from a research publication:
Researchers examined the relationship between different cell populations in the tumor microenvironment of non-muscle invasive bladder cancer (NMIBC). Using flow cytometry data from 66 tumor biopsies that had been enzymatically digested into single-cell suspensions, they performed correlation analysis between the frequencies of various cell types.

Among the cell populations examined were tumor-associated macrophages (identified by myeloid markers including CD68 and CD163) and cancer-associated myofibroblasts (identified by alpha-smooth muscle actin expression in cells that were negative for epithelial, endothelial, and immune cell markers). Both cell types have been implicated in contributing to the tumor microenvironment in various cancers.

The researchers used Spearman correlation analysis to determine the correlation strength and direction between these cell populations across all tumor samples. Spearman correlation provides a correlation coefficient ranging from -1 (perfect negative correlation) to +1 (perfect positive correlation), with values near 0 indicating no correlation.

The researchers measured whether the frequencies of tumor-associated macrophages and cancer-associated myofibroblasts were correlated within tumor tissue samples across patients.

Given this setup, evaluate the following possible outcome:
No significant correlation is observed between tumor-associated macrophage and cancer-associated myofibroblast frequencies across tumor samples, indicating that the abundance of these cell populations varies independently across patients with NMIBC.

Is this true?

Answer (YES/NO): NO